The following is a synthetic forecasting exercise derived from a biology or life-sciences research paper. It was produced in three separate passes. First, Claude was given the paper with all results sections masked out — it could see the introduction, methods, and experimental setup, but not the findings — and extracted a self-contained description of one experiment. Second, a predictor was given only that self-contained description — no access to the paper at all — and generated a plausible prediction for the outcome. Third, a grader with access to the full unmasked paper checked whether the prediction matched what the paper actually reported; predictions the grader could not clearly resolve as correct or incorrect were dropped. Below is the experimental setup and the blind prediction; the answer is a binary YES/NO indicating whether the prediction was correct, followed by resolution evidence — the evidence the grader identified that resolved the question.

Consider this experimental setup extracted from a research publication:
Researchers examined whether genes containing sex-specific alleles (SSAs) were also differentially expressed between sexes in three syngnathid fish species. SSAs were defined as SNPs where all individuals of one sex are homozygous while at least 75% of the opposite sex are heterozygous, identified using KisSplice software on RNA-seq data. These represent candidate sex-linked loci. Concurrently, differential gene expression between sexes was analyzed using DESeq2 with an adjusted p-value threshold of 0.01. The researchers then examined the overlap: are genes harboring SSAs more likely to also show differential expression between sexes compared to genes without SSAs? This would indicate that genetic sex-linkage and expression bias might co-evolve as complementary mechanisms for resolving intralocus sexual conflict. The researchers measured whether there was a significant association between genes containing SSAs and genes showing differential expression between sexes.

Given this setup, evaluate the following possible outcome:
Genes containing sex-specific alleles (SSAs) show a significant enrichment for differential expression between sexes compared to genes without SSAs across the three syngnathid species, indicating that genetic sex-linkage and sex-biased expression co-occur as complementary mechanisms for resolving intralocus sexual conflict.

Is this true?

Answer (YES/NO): NO